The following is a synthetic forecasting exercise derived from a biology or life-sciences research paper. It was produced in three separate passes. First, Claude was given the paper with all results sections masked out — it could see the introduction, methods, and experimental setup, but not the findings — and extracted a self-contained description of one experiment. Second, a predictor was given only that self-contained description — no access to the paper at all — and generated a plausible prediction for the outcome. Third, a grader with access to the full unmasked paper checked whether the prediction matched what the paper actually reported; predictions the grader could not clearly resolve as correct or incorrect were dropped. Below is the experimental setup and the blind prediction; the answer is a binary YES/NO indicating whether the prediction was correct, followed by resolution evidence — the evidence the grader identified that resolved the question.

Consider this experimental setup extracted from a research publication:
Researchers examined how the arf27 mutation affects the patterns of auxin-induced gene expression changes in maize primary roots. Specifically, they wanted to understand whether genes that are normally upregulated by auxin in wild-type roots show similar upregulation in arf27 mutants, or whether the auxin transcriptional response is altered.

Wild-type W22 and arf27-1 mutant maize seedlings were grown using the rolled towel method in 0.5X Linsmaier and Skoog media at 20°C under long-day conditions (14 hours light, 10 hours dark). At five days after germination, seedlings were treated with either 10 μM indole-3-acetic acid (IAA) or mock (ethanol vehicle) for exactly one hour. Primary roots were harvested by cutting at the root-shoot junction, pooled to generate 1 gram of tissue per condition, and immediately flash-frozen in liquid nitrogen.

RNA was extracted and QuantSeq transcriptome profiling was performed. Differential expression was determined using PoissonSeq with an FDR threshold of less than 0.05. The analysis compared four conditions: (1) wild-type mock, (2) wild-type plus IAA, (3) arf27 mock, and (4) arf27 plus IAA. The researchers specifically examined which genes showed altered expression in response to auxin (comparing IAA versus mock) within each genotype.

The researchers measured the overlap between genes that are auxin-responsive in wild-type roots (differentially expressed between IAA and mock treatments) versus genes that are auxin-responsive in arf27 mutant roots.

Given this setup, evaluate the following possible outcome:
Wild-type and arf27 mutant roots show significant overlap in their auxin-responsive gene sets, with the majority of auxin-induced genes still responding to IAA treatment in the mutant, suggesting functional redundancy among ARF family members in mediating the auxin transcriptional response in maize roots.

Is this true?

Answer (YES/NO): NO